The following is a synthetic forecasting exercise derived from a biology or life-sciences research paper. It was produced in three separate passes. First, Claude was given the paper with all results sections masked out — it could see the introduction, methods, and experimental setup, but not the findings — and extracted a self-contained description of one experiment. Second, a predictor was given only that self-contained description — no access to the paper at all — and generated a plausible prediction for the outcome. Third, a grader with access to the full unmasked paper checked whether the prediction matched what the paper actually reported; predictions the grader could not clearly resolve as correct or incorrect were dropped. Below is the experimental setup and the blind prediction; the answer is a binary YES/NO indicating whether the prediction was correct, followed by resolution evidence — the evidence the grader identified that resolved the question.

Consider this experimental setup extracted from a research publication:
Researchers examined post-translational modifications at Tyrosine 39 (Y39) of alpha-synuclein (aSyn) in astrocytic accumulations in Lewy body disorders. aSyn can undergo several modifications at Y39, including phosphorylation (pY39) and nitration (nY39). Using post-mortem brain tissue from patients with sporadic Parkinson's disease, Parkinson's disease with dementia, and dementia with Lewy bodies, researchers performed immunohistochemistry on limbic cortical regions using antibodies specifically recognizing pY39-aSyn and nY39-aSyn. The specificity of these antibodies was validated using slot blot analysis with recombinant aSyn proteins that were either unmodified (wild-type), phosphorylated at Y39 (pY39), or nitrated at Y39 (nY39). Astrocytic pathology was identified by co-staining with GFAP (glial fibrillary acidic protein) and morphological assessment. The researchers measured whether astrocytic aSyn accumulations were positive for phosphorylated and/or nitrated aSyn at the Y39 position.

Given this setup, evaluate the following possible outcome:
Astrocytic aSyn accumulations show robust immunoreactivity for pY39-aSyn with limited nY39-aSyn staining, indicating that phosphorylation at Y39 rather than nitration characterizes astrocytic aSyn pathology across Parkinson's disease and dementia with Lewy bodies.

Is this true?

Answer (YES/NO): NO